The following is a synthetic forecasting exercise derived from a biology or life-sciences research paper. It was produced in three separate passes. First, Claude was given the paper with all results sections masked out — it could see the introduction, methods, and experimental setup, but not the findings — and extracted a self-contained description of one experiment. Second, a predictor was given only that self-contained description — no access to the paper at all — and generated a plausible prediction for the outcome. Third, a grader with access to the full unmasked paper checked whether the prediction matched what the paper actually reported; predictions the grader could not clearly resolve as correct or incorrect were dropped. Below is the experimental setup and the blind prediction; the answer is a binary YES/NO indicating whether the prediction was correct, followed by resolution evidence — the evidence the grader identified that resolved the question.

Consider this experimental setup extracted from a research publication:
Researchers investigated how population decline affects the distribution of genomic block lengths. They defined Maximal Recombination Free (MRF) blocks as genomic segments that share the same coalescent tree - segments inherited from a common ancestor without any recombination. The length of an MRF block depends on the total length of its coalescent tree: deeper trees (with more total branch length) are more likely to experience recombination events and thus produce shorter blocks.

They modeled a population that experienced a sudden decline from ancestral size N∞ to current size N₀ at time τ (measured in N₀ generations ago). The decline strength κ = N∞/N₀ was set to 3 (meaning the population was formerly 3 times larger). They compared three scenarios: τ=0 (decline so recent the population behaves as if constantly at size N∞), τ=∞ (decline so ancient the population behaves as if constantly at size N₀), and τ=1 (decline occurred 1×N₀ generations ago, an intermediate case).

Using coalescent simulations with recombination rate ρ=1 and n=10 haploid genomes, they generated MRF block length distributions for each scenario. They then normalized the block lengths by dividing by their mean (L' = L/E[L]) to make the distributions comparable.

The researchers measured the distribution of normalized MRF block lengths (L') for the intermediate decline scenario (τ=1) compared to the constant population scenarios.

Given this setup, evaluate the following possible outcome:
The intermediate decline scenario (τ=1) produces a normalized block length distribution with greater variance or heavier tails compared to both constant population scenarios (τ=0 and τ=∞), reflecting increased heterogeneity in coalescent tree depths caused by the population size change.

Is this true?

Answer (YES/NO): YES